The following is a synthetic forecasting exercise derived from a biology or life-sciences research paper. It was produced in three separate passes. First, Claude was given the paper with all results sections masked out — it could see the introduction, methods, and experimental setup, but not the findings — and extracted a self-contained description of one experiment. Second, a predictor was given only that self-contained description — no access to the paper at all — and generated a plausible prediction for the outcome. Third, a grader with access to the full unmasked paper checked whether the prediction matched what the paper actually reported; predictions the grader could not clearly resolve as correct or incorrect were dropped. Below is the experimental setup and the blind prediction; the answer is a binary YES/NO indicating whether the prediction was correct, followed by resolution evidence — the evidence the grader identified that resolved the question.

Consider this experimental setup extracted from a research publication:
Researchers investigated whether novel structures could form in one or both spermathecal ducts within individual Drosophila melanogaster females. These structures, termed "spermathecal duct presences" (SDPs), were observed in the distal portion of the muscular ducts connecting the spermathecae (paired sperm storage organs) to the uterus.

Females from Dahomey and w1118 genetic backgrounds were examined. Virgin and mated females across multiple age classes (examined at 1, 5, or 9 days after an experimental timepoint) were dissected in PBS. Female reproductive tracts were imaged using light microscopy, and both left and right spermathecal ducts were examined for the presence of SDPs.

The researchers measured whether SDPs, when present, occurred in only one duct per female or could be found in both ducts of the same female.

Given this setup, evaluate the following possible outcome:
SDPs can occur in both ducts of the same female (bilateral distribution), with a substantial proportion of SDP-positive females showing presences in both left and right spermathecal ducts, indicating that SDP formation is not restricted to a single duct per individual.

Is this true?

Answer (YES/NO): YES